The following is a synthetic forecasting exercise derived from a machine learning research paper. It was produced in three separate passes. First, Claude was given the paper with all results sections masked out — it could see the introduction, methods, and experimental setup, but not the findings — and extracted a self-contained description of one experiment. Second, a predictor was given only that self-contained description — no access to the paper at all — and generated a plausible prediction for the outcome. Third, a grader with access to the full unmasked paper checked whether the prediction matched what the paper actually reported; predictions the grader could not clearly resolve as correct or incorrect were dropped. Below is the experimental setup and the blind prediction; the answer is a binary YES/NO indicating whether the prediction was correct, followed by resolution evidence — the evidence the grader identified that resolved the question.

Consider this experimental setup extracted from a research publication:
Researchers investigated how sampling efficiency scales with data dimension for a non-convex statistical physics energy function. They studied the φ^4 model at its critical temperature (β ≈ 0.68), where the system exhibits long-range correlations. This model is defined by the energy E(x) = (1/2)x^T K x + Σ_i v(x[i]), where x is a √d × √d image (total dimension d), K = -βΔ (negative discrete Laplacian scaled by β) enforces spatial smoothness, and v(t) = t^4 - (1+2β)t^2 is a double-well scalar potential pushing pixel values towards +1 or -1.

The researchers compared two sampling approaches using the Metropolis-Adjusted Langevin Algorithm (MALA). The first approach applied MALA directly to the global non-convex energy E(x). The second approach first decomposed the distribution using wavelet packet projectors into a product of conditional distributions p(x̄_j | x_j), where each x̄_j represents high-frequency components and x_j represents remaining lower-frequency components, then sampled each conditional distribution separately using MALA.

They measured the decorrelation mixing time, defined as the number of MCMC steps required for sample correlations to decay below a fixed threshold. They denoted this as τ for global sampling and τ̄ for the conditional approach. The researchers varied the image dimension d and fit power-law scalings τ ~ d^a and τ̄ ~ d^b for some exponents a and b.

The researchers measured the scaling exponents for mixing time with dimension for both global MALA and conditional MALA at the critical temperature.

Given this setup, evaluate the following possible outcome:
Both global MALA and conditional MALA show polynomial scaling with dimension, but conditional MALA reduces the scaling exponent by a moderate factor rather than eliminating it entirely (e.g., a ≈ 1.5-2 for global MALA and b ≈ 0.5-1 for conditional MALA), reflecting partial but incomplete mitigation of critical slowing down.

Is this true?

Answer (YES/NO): NO